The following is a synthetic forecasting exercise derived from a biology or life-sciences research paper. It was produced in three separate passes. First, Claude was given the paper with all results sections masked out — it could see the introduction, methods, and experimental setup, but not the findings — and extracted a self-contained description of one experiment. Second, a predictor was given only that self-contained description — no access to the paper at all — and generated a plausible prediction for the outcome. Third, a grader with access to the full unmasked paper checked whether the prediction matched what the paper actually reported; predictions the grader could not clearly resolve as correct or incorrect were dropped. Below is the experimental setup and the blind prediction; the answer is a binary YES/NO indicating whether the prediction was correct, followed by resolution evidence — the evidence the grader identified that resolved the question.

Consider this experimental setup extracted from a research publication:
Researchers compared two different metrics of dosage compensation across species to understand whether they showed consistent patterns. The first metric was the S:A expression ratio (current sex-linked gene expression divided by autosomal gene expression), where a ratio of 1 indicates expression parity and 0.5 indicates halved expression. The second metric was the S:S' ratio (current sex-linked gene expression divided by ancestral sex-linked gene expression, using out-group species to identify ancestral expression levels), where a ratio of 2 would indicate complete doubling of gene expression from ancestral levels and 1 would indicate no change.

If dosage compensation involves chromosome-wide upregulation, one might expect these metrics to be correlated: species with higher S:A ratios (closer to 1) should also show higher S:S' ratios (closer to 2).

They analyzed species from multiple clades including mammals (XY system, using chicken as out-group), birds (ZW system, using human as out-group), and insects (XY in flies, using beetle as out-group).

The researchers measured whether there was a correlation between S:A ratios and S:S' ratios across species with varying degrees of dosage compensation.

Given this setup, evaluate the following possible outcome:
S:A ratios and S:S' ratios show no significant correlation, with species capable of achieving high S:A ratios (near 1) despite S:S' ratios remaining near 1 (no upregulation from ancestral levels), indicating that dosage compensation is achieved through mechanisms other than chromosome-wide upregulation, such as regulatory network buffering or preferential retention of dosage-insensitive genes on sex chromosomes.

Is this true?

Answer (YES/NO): NO